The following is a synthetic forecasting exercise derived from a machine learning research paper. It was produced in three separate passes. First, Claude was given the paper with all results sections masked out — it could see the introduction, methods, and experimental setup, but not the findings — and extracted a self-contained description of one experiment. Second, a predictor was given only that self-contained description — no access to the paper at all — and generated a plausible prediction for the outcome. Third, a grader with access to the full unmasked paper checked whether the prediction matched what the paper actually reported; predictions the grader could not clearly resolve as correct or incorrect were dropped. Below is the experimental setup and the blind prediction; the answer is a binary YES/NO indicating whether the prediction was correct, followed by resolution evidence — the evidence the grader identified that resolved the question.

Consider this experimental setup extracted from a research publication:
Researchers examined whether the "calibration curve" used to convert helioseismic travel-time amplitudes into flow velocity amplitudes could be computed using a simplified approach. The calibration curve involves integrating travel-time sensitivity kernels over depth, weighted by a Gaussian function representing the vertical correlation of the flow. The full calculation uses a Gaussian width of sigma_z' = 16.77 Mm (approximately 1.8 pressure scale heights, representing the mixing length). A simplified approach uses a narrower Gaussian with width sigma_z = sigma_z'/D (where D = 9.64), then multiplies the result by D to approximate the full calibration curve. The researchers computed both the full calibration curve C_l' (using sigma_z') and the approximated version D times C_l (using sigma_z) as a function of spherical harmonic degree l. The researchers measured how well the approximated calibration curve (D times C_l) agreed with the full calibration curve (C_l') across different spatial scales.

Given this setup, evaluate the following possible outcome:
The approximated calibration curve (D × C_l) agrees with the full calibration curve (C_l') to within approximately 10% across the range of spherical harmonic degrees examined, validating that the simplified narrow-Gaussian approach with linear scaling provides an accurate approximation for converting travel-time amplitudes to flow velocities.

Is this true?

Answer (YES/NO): NO